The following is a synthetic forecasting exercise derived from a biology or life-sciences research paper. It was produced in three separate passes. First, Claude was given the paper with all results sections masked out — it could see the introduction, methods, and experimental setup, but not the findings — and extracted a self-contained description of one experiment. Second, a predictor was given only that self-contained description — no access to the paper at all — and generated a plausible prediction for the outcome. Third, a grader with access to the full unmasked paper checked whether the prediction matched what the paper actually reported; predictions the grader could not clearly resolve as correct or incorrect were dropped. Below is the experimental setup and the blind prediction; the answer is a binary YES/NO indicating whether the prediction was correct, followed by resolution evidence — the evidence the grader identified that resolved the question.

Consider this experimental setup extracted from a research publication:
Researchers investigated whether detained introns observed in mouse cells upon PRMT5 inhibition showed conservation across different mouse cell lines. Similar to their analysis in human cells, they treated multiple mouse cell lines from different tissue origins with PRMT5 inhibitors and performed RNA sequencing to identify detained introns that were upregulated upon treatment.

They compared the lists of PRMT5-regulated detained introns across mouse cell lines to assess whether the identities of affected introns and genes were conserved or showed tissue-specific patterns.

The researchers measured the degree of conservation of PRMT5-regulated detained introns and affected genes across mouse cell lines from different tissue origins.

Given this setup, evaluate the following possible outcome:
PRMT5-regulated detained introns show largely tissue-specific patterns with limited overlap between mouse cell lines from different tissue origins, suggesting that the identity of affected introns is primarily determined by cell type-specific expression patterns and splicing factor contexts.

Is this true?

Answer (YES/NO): NO